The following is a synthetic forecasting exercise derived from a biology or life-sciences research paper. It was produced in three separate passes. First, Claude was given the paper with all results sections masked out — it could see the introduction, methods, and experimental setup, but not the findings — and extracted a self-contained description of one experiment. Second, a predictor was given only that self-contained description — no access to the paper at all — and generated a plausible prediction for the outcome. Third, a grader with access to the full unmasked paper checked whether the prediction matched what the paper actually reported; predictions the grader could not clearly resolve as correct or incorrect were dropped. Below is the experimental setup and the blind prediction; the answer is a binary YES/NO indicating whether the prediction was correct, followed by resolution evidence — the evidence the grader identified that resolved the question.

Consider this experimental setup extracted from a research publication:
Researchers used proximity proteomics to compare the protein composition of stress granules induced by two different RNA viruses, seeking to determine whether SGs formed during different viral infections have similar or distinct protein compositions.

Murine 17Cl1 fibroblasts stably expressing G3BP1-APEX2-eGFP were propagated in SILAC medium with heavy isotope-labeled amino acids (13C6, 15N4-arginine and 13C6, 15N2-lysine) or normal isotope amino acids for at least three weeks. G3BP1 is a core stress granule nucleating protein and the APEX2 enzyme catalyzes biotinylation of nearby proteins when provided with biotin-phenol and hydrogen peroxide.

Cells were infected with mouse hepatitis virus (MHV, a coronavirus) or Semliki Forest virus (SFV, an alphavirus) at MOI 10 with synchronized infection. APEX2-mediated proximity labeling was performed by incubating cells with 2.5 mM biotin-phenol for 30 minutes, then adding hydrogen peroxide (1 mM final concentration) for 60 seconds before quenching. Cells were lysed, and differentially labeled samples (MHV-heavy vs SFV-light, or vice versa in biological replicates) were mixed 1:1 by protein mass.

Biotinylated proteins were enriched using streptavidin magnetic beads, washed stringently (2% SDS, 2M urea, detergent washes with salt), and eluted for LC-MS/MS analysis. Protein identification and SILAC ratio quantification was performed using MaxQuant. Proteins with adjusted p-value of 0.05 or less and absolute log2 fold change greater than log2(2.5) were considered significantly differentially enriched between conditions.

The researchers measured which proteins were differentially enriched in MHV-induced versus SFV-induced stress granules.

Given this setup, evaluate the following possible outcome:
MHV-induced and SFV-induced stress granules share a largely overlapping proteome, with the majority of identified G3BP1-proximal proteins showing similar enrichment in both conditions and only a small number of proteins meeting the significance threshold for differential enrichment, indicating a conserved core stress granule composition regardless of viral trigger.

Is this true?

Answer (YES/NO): NO